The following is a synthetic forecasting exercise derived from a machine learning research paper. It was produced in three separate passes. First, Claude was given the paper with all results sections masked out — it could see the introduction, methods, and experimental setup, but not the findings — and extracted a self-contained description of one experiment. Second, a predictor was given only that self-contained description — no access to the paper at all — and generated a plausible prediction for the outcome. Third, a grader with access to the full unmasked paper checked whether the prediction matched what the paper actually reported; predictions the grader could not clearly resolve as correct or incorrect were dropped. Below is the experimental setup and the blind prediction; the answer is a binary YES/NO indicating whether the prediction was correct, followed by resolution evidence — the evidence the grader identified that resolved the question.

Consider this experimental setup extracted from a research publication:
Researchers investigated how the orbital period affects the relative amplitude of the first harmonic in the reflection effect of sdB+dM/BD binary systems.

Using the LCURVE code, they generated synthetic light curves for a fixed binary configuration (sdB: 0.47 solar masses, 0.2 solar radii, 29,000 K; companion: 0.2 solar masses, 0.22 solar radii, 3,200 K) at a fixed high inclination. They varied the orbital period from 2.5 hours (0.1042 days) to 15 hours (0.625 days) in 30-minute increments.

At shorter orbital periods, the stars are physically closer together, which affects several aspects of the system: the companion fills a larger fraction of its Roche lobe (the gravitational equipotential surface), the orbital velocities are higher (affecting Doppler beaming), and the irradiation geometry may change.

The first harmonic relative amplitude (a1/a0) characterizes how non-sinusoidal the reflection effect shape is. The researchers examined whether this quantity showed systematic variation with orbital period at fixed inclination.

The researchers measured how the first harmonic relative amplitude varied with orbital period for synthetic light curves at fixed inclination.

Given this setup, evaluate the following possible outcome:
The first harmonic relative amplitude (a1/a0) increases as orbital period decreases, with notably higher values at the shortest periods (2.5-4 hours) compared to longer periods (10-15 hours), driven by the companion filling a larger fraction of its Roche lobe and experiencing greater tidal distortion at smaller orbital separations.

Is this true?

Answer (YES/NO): NO